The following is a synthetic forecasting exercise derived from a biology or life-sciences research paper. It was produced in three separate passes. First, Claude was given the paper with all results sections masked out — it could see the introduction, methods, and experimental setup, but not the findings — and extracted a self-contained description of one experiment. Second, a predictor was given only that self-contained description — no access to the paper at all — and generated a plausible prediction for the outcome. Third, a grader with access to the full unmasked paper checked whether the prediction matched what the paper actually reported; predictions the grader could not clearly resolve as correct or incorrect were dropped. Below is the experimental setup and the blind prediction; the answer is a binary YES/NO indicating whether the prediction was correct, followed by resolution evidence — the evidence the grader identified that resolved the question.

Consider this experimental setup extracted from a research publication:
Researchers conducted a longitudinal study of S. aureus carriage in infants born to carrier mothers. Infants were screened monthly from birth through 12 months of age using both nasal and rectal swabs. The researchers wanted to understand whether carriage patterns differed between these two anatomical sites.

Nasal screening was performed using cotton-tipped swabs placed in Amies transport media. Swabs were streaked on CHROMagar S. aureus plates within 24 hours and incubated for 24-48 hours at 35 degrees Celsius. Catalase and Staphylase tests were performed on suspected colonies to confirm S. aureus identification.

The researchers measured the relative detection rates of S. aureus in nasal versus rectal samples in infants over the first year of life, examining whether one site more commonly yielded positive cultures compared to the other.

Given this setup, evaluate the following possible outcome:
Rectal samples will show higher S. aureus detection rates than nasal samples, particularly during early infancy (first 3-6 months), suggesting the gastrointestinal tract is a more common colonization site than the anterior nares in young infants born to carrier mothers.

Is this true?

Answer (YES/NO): NO